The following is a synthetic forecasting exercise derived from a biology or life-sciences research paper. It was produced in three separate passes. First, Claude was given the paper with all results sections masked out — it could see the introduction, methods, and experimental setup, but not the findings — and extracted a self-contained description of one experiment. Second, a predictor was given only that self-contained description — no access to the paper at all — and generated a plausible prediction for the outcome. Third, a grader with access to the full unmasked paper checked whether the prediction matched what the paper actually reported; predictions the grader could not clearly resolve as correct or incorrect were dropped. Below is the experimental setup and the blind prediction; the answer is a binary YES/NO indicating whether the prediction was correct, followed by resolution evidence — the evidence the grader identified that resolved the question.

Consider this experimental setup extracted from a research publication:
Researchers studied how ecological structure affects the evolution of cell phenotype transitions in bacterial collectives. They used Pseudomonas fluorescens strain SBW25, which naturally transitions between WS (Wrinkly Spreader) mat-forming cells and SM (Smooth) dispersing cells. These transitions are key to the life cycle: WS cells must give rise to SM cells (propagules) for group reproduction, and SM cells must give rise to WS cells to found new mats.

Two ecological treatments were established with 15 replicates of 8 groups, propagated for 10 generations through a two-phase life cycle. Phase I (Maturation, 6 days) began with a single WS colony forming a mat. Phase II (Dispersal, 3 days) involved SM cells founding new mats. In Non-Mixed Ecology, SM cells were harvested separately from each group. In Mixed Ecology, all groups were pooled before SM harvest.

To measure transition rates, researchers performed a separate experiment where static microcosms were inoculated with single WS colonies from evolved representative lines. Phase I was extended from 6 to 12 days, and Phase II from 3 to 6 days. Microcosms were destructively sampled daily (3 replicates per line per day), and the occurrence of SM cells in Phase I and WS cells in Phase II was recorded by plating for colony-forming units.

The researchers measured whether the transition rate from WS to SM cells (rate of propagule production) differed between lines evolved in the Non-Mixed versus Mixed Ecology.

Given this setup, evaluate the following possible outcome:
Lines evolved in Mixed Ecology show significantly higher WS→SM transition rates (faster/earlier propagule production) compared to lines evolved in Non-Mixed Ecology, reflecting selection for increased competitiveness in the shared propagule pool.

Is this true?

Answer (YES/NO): NO